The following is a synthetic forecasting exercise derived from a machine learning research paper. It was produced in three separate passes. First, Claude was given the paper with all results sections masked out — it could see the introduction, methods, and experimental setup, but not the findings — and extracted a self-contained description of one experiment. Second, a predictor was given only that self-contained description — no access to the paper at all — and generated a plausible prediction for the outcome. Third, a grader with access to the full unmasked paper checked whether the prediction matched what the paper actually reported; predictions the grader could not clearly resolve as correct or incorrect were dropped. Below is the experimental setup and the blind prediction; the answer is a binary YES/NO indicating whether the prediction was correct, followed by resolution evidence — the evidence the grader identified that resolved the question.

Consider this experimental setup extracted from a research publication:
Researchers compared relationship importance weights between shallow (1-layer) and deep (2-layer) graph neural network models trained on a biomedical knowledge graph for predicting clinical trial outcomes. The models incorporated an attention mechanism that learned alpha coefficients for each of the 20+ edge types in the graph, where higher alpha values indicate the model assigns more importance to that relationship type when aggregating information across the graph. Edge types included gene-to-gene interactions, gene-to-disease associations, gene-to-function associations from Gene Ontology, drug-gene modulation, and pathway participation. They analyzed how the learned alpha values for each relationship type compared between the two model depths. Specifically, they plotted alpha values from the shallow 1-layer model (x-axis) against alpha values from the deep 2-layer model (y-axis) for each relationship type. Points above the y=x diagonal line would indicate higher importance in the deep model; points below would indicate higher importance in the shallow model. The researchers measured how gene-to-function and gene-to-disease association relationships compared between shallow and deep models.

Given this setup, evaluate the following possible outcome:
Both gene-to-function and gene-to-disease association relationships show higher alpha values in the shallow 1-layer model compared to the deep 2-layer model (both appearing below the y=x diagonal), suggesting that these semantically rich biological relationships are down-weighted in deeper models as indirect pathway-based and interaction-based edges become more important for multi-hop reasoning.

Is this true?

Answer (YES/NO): YES